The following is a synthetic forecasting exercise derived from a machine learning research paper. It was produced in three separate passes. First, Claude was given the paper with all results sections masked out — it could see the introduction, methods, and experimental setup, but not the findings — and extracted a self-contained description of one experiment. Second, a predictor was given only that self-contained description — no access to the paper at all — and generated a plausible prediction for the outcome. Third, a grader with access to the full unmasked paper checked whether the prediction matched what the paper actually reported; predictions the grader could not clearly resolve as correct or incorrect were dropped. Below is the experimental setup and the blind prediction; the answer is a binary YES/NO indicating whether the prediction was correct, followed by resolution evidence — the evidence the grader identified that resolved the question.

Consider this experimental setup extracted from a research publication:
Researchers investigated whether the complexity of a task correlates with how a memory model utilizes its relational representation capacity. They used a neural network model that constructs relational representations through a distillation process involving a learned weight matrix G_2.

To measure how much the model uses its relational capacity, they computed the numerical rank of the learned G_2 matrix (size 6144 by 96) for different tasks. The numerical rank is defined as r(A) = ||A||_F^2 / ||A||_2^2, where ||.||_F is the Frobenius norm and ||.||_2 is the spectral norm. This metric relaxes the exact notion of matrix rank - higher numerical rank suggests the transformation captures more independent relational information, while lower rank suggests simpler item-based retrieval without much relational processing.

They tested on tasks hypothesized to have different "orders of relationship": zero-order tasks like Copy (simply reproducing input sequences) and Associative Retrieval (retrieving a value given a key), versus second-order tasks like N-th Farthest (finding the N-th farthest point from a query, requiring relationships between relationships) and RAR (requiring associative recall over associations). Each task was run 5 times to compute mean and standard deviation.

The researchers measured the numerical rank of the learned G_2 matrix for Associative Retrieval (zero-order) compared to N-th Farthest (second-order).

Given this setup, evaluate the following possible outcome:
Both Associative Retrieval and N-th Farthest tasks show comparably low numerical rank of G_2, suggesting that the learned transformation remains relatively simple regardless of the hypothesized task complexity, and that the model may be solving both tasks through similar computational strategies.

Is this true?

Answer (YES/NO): NO